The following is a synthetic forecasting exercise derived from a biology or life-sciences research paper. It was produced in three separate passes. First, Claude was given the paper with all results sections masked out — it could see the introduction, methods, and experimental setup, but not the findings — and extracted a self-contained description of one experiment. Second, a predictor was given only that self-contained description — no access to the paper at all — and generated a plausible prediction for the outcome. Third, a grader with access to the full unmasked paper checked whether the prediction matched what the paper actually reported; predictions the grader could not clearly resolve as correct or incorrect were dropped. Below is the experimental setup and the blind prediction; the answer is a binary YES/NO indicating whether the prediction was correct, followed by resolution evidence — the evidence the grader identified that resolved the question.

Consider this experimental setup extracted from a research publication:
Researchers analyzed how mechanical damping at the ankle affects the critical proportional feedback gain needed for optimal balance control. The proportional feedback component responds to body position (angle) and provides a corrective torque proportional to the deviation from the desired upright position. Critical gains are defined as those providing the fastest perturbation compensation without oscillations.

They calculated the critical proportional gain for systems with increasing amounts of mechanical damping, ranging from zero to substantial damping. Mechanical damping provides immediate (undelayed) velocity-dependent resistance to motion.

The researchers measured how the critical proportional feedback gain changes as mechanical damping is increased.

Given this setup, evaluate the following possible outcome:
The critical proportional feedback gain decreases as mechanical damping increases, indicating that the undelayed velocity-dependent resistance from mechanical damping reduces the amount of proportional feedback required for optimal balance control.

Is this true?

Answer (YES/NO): NO